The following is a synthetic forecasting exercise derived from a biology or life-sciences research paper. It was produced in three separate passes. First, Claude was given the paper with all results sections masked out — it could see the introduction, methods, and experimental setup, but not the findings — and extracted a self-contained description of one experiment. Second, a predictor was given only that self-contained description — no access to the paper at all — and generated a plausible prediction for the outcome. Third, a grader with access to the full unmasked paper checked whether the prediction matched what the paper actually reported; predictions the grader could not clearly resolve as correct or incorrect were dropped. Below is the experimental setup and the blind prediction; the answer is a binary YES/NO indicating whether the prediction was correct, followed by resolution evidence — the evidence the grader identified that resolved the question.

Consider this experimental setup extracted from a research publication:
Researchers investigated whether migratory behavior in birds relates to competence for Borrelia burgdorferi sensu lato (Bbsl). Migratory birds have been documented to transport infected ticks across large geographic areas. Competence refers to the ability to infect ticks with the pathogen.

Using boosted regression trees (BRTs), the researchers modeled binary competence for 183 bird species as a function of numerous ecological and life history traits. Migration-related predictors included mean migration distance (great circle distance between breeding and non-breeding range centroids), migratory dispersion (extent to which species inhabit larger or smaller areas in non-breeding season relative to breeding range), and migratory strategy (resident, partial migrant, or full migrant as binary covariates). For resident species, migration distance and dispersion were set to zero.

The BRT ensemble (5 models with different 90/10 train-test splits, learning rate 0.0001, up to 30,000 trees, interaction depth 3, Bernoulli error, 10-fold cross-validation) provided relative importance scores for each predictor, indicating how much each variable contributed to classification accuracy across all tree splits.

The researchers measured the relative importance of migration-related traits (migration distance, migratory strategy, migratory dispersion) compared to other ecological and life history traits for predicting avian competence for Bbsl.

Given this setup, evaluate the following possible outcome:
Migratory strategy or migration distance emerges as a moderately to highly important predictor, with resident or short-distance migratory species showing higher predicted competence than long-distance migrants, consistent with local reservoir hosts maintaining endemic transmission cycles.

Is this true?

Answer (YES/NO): NO